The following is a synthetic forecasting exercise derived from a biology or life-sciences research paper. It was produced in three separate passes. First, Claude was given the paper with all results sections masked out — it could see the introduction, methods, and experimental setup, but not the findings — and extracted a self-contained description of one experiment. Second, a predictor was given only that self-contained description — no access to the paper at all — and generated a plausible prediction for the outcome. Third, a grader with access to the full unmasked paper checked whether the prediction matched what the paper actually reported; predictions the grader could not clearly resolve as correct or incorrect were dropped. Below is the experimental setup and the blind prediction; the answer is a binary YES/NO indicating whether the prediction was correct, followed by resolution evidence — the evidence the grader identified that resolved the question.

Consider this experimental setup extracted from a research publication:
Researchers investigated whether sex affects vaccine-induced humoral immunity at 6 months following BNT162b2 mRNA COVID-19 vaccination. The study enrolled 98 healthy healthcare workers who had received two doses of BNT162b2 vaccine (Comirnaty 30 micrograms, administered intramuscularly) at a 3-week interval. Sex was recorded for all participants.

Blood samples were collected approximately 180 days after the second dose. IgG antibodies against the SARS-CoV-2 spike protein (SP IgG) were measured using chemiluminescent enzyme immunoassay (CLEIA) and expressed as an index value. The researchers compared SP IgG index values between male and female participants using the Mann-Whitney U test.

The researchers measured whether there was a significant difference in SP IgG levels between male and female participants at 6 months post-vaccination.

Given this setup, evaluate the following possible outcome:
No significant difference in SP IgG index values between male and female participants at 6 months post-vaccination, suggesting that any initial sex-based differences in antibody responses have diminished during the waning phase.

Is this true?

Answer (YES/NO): YES